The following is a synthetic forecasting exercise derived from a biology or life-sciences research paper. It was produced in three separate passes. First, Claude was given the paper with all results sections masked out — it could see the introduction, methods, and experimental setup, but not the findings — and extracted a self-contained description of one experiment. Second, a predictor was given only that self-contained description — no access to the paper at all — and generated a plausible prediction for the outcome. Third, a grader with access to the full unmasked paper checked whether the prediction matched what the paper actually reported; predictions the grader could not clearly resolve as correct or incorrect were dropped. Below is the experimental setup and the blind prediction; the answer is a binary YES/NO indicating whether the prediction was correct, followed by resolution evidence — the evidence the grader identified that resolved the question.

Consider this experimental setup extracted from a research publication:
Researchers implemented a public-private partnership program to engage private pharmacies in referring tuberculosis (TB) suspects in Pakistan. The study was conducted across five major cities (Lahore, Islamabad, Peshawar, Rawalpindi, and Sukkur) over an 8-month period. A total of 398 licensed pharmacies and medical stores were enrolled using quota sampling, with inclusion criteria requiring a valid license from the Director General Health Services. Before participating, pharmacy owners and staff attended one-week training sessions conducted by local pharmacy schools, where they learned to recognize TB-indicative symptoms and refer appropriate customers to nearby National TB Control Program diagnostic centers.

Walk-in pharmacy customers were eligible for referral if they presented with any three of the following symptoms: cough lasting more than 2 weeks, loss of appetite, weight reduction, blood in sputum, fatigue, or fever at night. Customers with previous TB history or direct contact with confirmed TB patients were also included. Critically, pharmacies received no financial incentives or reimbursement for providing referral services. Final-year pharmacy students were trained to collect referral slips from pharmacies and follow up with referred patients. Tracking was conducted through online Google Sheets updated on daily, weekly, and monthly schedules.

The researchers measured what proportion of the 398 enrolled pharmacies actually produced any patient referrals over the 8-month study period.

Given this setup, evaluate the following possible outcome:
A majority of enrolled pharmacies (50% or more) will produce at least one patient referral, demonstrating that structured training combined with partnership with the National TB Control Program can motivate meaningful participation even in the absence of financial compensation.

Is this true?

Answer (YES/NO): YES